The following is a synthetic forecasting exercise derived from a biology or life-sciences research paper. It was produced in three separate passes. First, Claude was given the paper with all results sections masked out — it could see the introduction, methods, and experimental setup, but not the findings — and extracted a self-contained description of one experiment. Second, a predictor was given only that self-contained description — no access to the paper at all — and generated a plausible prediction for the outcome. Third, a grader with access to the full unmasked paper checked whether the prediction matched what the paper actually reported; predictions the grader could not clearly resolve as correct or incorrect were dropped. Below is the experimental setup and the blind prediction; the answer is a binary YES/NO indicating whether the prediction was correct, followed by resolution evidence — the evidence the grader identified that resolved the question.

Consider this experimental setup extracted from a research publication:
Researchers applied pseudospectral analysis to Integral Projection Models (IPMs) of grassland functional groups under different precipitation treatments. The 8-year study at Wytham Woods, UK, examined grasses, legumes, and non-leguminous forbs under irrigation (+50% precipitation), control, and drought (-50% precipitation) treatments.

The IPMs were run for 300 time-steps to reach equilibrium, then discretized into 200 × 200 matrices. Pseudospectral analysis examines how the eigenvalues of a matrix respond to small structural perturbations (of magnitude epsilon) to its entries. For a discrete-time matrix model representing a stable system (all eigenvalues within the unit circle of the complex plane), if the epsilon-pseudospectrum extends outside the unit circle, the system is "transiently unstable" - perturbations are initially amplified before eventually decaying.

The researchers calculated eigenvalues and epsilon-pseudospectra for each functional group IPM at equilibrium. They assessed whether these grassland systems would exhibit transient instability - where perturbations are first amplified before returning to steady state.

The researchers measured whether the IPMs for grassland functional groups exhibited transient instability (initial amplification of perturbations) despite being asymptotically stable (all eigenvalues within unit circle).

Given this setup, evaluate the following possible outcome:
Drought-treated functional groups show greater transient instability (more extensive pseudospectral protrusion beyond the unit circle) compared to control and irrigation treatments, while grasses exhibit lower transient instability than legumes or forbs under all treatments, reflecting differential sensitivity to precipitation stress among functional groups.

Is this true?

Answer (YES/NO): NO